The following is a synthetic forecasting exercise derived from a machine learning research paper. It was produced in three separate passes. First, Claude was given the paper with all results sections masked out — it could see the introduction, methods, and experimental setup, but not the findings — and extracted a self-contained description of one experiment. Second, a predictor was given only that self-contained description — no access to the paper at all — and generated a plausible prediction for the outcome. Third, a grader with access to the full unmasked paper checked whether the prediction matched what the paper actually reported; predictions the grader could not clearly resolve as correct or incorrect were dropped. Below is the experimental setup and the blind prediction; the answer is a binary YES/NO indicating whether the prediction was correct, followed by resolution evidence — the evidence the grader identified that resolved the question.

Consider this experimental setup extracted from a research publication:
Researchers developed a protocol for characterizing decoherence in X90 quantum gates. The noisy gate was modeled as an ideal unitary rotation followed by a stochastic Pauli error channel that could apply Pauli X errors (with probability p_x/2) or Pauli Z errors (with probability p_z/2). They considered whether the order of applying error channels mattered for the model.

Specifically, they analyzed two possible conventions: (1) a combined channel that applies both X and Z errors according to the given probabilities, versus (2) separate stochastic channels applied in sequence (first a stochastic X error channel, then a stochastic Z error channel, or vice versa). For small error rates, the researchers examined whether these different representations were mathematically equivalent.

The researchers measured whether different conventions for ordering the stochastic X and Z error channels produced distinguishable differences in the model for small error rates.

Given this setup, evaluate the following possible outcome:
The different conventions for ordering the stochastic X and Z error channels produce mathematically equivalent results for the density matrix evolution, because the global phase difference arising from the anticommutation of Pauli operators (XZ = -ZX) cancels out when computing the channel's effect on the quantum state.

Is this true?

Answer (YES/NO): NO